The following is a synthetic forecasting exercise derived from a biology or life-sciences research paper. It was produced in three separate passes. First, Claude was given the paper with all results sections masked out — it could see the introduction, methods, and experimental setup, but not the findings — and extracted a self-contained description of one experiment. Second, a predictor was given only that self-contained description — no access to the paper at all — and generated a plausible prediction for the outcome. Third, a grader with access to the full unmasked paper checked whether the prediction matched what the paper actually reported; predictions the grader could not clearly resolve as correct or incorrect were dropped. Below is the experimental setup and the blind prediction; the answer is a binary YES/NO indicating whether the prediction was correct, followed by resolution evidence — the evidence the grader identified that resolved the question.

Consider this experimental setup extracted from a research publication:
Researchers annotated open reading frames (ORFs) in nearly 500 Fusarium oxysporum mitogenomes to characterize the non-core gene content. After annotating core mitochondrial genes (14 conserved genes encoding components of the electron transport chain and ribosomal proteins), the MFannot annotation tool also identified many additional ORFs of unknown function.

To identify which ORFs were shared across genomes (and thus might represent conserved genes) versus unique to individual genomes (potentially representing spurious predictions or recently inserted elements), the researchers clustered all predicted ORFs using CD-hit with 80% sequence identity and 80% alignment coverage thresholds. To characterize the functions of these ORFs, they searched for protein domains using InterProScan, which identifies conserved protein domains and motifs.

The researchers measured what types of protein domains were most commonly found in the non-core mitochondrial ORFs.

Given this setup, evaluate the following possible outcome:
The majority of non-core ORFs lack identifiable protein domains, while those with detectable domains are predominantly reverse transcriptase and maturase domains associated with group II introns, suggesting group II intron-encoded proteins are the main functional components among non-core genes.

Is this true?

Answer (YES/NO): NO